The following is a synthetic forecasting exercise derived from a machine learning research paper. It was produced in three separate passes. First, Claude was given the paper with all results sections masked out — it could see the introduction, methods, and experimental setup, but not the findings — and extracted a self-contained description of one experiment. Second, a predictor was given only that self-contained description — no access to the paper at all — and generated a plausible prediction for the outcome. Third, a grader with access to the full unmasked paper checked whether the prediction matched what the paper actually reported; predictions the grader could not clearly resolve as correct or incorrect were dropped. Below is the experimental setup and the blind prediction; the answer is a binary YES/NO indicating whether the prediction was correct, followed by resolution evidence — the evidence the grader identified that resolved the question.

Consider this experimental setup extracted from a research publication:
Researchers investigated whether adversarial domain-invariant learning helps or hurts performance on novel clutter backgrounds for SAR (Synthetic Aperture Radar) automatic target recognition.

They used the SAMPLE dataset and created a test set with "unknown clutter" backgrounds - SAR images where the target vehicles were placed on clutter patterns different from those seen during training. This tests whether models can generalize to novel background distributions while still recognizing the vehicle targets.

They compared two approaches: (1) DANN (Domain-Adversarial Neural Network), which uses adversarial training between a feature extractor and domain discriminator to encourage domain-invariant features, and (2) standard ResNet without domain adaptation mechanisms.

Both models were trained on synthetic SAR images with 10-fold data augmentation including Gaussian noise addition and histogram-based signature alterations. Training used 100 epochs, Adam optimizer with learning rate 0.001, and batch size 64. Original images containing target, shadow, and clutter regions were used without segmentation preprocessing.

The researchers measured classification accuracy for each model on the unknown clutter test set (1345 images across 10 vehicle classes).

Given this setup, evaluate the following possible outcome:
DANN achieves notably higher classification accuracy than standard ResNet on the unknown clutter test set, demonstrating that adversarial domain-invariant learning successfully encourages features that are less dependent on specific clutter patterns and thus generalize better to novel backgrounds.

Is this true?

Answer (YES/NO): NO